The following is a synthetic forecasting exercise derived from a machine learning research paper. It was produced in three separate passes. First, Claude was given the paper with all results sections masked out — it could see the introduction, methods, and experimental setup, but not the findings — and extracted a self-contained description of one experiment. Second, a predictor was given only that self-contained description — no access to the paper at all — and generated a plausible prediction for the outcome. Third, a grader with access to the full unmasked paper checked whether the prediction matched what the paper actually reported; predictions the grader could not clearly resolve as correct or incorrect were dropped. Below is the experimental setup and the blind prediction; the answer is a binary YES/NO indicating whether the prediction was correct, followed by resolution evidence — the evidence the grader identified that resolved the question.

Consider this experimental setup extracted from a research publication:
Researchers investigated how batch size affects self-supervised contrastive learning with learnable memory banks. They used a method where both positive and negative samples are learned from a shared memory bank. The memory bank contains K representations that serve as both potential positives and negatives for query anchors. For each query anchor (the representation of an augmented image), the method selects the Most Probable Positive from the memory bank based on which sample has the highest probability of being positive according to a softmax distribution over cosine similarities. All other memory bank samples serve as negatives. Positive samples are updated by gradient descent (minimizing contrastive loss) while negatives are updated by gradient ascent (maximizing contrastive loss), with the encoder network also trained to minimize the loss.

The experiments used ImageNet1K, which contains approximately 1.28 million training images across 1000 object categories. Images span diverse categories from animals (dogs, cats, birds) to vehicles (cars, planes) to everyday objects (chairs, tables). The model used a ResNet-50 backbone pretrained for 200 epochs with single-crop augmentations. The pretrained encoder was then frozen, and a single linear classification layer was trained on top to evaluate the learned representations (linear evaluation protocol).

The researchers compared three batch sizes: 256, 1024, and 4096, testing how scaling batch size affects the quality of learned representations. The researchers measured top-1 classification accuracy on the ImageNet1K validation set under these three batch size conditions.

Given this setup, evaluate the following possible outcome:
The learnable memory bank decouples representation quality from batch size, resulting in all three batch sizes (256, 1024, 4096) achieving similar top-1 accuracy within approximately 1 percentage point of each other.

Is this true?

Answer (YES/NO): YES